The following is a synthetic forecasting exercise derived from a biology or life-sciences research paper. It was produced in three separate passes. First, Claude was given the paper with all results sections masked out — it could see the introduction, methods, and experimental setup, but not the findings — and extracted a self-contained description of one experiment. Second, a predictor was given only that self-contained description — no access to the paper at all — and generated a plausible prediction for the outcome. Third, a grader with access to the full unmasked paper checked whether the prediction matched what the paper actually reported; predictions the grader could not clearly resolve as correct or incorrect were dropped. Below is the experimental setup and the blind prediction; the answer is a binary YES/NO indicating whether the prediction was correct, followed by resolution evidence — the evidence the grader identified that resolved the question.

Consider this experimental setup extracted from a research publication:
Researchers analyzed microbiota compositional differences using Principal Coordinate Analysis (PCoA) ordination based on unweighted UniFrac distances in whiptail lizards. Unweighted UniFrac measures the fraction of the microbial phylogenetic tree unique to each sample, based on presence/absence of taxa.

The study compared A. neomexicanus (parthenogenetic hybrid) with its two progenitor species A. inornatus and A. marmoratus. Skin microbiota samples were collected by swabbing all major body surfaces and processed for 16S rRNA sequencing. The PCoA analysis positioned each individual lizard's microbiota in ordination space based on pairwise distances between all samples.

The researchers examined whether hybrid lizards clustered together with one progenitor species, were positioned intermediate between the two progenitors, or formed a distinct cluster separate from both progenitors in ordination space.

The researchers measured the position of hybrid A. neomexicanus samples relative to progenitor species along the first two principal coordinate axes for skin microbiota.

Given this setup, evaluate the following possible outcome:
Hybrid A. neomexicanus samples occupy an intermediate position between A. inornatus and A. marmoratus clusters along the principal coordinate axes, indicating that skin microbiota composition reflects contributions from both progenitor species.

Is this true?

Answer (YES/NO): NO